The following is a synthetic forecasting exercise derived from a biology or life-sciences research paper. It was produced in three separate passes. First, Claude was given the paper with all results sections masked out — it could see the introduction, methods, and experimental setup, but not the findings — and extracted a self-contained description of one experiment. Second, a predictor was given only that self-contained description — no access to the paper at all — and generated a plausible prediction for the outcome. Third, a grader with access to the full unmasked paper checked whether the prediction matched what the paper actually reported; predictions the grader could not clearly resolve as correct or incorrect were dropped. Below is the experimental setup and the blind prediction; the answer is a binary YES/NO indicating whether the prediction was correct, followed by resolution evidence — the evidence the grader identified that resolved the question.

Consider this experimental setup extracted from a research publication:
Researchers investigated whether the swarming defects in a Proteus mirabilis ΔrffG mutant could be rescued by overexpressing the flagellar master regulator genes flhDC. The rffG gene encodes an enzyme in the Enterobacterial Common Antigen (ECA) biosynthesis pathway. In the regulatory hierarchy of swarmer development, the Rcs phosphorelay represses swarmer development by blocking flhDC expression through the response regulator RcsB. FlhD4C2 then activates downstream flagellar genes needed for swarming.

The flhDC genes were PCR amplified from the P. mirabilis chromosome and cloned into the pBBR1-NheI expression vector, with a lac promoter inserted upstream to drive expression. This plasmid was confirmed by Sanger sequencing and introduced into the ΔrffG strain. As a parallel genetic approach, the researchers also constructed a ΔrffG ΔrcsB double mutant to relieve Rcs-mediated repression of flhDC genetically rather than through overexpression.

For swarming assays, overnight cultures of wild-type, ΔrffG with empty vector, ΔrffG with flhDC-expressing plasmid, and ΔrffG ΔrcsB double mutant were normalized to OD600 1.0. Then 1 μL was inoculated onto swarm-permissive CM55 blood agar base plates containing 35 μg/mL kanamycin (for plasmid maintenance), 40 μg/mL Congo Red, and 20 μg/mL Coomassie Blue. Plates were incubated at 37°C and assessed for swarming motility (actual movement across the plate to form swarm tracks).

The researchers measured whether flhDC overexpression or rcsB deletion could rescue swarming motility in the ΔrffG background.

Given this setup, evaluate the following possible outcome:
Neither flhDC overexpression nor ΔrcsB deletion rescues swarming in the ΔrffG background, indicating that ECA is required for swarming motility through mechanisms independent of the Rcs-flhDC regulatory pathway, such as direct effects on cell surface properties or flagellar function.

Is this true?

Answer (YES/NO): NO